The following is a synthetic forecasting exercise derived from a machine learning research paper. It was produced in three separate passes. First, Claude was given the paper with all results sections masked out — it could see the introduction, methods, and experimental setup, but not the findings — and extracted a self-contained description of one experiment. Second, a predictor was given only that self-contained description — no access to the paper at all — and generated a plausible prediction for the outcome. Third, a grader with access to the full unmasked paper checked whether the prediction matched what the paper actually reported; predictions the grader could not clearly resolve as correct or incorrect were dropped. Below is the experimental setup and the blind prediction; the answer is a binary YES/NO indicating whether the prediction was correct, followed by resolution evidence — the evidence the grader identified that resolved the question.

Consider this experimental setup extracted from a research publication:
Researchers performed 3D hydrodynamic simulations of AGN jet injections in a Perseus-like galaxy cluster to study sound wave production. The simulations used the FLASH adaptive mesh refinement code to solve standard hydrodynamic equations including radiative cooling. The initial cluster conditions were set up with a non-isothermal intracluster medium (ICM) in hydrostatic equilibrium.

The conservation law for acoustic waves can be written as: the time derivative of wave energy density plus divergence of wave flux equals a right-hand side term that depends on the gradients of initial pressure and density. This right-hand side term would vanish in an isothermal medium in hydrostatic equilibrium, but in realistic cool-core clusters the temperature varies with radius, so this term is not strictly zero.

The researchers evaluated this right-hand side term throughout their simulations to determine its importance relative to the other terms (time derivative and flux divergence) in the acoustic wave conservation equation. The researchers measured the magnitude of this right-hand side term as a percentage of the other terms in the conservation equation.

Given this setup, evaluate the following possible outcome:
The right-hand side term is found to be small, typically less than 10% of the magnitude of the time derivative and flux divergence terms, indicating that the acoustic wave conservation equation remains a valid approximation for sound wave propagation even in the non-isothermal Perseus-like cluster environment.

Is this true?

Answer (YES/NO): YES